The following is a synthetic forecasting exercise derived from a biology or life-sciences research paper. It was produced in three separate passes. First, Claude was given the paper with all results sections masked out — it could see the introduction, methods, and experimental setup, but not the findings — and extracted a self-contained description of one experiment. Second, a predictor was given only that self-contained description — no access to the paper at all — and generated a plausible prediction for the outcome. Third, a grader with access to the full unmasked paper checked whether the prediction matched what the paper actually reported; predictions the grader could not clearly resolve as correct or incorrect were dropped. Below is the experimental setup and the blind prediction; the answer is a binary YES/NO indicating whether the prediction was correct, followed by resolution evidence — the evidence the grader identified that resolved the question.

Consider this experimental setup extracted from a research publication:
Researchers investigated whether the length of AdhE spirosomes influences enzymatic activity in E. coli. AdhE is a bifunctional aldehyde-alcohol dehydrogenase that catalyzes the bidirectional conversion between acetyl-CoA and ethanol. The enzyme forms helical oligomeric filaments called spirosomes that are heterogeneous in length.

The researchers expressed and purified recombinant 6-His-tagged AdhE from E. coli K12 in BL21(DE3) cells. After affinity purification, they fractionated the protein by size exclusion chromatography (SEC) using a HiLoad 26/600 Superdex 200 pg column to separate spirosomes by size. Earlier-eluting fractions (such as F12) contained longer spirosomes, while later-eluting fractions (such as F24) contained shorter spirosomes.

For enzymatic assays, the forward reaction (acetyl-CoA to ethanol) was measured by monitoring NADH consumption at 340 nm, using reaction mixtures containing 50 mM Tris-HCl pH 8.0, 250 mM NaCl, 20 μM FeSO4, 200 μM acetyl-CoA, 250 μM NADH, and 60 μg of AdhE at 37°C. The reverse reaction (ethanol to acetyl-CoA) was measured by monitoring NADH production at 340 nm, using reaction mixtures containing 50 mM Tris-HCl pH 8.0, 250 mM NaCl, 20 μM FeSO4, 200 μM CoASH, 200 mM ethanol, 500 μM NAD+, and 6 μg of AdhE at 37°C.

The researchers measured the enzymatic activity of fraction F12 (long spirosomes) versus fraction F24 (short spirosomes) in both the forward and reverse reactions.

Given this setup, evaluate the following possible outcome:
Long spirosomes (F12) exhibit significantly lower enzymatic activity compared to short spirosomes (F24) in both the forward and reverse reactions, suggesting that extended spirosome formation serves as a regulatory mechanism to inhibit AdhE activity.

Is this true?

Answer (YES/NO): NO